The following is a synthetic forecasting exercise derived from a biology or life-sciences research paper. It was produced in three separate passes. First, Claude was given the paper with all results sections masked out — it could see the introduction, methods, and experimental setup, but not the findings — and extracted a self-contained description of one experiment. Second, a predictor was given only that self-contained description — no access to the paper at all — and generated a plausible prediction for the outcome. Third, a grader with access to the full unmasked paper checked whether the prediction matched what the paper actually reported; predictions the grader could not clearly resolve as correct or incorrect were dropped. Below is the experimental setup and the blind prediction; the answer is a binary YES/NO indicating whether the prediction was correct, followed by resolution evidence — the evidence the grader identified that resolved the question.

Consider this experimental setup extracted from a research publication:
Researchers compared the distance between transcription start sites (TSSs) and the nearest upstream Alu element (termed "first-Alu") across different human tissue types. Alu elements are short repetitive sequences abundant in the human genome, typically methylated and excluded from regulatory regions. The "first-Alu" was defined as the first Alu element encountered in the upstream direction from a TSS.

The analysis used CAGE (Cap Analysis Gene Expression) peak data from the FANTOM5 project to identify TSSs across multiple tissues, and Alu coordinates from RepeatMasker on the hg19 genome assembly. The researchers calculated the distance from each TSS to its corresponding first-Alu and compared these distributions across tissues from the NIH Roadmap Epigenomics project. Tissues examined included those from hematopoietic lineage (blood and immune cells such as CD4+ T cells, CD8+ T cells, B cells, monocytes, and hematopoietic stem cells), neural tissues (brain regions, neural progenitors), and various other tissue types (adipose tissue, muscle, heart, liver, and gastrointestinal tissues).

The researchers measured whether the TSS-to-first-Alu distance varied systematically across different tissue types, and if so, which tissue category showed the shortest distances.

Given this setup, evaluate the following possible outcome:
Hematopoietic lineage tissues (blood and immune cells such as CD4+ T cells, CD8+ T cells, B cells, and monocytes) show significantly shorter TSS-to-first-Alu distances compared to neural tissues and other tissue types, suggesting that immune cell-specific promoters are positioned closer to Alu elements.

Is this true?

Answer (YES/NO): YES